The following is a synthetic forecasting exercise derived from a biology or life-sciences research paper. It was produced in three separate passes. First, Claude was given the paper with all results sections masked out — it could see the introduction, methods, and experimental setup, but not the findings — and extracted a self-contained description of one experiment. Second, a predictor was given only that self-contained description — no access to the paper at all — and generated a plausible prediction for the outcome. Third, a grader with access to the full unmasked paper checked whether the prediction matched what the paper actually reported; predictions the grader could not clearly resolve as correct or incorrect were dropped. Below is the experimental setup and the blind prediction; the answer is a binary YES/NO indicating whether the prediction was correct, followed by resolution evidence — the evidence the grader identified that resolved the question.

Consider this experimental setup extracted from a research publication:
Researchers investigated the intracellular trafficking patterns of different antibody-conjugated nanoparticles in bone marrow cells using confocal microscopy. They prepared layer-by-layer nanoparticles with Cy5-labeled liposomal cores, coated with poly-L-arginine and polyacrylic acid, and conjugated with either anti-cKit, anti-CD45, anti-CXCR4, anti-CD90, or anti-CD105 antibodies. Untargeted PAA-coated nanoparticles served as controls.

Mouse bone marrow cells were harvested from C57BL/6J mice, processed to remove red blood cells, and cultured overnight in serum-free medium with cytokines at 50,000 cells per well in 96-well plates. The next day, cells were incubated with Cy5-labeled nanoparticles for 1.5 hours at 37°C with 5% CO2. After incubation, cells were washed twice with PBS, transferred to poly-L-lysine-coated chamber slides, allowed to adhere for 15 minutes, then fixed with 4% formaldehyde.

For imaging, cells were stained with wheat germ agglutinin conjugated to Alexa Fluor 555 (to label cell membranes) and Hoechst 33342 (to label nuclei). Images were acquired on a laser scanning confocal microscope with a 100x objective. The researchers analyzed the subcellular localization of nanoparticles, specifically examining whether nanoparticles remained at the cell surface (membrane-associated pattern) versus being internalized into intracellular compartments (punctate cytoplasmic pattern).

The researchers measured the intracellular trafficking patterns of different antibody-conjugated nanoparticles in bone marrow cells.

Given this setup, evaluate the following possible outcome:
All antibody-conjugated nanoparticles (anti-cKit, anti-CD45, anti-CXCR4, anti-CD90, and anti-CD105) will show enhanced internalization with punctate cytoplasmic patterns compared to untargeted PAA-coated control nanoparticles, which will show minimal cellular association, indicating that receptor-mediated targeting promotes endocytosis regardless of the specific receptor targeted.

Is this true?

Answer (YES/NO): NO